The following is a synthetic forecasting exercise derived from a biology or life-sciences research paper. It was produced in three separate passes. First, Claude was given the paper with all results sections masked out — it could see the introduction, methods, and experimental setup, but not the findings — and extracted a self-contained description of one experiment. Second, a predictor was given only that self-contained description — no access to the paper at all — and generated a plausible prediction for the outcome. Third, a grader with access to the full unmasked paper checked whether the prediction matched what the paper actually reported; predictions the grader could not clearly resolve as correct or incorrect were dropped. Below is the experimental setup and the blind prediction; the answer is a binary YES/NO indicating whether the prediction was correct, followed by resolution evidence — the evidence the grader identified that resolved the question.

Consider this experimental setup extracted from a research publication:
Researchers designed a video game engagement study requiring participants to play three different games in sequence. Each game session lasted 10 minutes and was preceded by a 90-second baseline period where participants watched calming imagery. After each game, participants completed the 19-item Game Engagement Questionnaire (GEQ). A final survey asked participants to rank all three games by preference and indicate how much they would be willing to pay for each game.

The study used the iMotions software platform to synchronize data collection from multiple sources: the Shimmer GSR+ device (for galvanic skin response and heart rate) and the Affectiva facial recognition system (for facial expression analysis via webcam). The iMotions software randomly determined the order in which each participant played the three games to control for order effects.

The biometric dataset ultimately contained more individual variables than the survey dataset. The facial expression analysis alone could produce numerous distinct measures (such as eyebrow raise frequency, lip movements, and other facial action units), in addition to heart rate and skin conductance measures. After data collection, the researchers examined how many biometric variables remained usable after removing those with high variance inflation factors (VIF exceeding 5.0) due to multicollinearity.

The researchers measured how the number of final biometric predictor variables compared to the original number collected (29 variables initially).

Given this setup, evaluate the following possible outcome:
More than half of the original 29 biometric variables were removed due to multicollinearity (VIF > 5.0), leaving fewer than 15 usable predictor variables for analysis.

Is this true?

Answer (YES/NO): YES